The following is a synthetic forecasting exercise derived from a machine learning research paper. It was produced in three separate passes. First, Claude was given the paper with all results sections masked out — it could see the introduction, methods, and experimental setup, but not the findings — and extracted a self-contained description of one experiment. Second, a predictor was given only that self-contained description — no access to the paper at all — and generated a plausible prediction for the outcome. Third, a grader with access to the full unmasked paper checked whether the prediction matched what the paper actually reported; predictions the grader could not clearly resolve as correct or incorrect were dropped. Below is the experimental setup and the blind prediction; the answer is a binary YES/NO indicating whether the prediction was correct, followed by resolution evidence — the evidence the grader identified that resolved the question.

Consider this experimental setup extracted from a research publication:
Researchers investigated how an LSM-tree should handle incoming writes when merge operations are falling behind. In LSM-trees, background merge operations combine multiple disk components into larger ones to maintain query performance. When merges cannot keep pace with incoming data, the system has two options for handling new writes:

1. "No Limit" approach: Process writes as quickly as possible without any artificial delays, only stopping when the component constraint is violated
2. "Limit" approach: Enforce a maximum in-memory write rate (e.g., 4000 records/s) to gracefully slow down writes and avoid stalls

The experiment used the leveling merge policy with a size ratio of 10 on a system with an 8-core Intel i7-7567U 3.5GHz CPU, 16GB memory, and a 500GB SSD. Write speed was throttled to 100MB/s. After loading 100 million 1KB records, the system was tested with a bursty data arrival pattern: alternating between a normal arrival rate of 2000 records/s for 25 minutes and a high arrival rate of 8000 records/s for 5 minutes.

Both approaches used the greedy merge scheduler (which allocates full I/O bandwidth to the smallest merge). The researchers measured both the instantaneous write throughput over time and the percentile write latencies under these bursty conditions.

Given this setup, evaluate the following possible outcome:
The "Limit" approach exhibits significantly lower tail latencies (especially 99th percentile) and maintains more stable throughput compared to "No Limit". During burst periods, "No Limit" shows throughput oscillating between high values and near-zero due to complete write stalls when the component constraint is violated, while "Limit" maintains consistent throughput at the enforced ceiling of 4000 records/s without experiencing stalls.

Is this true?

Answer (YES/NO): NO